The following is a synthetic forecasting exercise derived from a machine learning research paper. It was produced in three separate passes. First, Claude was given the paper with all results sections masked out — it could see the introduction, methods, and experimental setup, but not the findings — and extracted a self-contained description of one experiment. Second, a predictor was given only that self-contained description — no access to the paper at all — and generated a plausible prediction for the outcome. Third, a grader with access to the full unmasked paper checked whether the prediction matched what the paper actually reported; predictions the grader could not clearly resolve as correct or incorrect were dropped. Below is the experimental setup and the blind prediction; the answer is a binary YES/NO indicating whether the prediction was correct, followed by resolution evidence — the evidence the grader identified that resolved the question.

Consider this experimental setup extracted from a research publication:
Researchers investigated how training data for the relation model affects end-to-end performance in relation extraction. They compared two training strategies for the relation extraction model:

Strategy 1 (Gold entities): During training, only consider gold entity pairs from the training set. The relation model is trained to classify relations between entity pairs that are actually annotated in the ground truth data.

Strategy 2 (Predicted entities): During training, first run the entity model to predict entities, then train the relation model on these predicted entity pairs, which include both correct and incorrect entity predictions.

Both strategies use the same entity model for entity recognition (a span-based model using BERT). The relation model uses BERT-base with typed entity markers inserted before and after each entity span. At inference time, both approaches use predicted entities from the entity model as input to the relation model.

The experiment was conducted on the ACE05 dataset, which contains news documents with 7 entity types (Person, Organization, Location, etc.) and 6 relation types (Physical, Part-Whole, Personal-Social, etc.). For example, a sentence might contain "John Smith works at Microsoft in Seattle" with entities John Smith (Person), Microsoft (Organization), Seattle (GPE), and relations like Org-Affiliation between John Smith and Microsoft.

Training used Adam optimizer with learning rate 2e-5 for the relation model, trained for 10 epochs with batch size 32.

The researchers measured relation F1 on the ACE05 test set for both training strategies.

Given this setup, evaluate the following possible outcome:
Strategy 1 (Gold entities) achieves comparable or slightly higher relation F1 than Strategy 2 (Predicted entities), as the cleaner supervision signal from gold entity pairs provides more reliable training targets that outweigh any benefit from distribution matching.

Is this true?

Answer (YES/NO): YES